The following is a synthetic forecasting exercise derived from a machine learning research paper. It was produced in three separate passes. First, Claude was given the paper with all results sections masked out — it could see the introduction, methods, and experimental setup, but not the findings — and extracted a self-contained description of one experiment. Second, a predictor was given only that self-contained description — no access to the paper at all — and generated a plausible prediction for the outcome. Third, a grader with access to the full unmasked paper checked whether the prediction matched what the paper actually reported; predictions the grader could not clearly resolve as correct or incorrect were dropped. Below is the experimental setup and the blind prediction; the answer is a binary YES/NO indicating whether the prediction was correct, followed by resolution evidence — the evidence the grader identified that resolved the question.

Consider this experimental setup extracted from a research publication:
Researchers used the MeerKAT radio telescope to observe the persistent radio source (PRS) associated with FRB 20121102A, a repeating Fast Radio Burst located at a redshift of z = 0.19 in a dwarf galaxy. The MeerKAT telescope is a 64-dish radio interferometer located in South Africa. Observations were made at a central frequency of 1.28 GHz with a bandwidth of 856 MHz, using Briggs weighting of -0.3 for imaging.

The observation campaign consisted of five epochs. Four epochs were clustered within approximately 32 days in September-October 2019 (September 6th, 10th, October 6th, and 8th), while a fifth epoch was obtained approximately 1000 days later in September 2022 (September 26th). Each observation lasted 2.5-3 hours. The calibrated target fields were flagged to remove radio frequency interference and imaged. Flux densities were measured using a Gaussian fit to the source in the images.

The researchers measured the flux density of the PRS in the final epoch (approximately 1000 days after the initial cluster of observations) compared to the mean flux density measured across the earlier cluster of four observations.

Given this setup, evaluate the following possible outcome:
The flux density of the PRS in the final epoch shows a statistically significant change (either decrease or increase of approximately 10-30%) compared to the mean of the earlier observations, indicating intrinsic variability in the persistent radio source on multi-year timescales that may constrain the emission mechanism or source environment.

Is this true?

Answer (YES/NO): NO